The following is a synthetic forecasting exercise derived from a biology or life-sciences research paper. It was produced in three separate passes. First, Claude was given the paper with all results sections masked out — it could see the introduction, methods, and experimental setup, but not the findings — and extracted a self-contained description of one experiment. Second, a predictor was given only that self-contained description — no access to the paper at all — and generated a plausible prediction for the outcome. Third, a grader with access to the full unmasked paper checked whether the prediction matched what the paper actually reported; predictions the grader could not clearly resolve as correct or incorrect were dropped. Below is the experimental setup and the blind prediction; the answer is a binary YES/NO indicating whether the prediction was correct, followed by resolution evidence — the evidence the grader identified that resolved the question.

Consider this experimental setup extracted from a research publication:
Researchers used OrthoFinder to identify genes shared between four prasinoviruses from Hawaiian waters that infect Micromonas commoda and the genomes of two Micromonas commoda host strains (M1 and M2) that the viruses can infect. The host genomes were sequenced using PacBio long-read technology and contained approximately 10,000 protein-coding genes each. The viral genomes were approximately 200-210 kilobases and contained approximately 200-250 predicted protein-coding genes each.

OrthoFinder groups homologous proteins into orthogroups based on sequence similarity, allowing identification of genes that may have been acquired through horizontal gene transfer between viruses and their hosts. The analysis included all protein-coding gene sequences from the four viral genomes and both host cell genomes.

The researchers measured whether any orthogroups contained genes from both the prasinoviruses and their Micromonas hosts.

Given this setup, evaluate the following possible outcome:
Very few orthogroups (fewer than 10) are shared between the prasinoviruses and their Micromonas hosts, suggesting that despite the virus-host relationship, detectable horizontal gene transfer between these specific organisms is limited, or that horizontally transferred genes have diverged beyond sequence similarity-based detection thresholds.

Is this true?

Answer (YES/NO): NO